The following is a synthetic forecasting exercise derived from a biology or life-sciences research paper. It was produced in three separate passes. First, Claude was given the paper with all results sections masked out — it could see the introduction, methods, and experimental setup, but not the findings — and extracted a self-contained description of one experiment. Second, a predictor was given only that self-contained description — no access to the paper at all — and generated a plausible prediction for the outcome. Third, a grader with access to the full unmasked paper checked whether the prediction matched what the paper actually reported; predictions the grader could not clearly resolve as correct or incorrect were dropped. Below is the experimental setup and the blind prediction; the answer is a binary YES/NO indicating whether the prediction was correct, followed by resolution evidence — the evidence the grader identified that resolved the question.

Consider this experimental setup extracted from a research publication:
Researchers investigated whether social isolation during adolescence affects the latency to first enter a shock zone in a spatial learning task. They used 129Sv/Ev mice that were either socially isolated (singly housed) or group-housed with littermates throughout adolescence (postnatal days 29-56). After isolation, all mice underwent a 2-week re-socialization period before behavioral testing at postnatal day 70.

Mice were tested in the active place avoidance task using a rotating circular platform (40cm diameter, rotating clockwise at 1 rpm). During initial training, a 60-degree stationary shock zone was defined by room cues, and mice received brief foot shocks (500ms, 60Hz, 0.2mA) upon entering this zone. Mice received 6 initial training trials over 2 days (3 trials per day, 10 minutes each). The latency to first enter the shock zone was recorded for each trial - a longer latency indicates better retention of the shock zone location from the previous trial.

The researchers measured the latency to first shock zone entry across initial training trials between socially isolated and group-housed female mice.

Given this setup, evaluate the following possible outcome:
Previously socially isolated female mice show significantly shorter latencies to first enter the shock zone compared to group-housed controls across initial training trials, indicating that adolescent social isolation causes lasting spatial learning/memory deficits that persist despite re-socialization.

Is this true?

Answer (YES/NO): NO